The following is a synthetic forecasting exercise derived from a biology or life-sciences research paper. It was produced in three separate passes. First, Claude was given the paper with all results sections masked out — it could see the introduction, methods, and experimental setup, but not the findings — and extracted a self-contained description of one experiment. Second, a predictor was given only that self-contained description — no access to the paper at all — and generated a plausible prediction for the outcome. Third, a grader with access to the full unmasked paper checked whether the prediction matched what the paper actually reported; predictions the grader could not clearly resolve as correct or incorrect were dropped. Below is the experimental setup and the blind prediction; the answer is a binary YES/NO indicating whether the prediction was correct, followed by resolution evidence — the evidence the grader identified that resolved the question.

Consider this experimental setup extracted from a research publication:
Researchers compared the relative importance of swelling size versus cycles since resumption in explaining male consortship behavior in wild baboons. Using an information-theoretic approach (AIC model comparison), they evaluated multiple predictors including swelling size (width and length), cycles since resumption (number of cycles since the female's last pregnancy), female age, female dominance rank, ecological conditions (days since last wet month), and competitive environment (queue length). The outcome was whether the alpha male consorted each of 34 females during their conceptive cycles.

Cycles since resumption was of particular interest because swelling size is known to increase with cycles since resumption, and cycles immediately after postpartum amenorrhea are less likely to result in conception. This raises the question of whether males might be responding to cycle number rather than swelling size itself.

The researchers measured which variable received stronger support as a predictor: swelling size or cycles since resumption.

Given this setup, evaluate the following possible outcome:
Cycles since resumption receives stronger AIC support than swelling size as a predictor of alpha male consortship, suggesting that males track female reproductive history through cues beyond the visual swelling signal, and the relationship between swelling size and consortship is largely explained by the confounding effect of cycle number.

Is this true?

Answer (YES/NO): YES